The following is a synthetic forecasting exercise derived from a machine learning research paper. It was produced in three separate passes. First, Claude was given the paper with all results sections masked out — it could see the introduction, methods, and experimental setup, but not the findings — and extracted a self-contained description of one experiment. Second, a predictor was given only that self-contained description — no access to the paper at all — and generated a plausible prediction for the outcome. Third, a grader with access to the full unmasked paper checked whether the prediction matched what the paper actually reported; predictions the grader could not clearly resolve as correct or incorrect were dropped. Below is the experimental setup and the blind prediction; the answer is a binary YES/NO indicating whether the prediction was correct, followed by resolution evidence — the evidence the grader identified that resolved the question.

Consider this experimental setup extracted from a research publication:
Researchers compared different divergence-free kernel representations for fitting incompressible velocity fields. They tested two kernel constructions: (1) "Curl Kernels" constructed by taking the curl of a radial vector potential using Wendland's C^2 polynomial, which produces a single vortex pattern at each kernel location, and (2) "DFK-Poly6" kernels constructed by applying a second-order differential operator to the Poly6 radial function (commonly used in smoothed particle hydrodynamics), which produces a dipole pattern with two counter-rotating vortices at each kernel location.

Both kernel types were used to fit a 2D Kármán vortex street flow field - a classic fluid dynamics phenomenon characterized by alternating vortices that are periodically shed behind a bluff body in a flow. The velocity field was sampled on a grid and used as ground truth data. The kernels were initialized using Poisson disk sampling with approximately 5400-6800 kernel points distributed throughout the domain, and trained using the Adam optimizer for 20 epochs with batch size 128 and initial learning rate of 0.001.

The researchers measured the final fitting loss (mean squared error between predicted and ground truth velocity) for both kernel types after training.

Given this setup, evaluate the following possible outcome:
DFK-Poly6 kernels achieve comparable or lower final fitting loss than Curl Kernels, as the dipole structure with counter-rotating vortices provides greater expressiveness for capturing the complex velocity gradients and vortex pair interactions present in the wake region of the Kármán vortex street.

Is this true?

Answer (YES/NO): NO